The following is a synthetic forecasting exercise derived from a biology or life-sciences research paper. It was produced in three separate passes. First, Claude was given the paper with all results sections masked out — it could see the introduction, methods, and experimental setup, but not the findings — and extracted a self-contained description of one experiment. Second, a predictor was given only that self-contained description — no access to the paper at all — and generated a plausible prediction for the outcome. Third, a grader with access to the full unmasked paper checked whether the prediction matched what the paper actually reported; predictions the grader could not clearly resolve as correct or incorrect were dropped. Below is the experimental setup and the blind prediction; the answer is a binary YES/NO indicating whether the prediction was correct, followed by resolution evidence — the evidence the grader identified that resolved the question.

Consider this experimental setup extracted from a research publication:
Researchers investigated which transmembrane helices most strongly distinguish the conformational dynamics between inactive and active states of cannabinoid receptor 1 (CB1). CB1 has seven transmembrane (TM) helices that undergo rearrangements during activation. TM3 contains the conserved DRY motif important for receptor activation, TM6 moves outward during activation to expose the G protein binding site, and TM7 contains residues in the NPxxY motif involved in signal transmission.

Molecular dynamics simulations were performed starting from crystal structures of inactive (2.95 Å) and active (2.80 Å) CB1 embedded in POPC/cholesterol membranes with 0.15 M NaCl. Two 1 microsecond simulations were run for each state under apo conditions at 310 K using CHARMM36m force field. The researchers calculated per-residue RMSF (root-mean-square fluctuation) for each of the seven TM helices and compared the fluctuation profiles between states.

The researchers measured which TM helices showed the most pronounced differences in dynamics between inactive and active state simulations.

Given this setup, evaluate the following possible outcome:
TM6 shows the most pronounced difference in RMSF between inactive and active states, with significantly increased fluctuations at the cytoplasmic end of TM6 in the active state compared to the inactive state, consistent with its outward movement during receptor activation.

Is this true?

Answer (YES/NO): NO